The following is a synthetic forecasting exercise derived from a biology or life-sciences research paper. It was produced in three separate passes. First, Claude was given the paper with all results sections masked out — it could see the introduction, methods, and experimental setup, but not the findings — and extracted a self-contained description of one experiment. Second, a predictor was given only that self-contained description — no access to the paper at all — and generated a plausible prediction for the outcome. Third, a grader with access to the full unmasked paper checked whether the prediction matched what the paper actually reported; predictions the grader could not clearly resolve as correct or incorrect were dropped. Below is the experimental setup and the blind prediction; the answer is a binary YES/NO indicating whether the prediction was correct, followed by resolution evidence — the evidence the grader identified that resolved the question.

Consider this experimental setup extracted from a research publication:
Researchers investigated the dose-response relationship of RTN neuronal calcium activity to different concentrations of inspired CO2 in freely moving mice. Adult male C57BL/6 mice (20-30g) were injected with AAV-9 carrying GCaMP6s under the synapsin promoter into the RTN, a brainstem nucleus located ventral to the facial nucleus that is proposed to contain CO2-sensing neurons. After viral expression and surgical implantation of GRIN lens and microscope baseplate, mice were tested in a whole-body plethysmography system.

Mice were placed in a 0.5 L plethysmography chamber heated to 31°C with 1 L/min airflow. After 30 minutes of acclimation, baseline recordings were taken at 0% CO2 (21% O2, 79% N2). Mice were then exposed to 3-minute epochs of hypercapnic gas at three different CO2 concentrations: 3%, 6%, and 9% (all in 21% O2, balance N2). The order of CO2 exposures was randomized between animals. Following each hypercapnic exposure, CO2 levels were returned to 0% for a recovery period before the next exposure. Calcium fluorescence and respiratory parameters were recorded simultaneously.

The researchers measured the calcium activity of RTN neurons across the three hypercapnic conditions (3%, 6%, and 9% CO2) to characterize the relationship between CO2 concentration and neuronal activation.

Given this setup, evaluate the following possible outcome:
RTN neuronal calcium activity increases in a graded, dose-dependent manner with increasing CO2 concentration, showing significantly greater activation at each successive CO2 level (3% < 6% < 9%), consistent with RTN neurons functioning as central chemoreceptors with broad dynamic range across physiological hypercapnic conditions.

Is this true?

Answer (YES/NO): NO